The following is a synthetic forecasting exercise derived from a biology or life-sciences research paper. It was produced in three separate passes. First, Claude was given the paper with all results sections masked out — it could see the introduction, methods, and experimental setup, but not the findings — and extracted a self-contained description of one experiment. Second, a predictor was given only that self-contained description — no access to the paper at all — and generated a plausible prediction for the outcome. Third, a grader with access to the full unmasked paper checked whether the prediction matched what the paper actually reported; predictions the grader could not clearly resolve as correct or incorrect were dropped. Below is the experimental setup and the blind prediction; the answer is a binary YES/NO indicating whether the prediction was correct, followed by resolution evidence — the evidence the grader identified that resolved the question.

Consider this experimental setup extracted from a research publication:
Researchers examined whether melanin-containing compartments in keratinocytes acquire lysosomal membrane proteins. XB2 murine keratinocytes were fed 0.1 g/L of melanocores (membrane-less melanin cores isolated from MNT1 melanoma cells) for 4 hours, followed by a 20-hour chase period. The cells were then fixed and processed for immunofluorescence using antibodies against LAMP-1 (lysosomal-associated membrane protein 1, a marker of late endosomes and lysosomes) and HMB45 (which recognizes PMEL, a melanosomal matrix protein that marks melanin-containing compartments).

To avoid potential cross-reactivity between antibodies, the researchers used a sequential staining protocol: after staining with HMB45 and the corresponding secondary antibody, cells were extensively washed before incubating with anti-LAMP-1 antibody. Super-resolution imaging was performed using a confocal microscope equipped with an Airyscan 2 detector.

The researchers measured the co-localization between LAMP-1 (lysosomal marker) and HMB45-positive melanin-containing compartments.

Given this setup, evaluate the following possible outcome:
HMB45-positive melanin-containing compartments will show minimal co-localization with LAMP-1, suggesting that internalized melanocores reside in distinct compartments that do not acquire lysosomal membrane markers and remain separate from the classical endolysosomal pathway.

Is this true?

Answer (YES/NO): NO